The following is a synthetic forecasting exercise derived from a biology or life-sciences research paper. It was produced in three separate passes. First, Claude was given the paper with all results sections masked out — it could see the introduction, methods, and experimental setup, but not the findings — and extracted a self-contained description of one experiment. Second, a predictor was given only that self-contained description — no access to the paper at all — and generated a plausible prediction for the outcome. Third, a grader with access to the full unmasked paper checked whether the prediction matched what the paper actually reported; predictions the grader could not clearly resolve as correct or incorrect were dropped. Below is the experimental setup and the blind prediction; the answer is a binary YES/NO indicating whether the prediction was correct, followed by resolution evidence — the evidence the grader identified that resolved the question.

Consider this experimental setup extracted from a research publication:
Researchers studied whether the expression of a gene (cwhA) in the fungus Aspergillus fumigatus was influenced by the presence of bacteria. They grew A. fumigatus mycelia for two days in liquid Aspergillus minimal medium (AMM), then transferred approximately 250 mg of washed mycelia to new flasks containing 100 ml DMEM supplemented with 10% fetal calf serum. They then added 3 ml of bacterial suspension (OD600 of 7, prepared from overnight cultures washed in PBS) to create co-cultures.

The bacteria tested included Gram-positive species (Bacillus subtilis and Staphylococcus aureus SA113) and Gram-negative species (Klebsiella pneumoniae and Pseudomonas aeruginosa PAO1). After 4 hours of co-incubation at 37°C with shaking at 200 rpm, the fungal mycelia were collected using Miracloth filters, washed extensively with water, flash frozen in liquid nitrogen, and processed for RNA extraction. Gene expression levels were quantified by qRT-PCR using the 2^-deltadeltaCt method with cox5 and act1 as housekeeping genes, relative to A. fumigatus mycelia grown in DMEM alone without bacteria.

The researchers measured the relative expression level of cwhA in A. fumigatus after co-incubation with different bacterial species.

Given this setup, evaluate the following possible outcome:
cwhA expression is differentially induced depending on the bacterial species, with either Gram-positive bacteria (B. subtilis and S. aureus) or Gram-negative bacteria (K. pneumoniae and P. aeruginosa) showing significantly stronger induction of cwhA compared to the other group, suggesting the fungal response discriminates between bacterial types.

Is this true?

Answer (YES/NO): NO